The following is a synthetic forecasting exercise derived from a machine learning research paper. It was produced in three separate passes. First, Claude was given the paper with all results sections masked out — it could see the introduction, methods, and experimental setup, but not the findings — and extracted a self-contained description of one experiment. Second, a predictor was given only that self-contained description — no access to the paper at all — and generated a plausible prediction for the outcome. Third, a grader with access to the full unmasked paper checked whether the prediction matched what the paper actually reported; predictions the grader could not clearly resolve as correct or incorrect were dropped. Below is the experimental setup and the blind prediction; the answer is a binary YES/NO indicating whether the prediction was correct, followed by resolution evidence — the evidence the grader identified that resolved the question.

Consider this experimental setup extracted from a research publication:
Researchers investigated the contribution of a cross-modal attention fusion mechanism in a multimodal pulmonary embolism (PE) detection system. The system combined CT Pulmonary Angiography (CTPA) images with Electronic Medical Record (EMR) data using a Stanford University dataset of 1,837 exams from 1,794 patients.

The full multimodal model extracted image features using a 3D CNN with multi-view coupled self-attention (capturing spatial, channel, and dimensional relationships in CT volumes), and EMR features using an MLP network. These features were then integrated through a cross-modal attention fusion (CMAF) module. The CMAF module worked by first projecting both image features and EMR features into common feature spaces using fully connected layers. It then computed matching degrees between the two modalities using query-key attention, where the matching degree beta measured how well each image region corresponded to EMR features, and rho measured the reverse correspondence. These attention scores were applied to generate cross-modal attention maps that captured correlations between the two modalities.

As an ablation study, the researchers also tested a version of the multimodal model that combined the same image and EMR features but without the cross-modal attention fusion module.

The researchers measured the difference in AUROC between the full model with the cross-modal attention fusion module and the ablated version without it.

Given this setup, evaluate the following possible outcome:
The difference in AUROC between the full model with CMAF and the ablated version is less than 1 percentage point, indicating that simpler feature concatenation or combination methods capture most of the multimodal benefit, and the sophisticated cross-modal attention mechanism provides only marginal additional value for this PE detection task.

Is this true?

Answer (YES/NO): YES